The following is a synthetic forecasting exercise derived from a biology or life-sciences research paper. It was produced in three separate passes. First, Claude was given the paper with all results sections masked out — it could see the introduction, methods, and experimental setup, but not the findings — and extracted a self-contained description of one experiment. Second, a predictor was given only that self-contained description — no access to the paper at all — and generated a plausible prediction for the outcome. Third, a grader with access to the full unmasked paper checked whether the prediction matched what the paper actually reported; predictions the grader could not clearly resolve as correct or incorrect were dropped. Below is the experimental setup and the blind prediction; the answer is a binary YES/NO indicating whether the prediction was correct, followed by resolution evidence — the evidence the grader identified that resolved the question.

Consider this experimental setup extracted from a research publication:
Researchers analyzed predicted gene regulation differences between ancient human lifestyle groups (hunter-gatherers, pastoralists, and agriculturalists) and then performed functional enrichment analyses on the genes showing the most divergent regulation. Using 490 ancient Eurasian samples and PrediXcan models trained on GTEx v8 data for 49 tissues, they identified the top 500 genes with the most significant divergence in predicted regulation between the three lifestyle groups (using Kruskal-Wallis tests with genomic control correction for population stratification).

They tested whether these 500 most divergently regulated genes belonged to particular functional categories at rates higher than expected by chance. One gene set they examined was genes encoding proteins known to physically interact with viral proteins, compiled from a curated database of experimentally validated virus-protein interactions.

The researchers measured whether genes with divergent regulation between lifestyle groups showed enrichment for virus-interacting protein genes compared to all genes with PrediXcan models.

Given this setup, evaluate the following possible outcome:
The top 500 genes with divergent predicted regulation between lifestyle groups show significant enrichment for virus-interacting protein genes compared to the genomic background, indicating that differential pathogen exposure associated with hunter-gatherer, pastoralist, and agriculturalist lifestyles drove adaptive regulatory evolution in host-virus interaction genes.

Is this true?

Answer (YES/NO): NO